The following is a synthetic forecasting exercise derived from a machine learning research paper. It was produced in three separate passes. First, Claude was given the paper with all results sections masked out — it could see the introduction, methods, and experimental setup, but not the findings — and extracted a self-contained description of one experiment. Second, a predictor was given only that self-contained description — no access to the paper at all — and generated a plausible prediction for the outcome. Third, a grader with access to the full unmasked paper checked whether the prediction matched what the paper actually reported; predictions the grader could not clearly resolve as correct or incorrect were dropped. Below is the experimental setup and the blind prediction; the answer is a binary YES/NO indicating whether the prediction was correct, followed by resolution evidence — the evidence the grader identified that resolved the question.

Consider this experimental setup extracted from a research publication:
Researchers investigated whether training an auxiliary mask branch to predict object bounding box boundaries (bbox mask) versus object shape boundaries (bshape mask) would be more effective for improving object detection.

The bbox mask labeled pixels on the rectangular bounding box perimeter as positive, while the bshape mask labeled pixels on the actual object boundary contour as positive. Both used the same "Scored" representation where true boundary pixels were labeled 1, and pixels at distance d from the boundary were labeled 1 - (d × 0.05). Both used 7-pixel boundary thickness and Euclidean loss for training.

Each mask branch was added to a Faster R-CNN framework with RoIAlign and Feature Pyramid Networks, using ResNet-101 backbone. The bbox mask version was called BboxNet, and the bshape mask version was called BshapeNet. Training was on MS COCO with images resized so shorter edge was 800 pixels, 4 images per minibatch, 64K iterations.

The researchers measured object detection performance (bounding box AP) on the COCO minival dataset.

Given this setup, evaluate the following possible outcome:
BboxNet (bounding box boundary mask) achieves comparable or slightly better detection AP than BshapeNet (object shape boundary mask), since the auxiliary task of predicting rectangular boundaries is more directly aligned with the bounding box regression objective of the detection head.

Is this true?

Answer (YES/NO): NO